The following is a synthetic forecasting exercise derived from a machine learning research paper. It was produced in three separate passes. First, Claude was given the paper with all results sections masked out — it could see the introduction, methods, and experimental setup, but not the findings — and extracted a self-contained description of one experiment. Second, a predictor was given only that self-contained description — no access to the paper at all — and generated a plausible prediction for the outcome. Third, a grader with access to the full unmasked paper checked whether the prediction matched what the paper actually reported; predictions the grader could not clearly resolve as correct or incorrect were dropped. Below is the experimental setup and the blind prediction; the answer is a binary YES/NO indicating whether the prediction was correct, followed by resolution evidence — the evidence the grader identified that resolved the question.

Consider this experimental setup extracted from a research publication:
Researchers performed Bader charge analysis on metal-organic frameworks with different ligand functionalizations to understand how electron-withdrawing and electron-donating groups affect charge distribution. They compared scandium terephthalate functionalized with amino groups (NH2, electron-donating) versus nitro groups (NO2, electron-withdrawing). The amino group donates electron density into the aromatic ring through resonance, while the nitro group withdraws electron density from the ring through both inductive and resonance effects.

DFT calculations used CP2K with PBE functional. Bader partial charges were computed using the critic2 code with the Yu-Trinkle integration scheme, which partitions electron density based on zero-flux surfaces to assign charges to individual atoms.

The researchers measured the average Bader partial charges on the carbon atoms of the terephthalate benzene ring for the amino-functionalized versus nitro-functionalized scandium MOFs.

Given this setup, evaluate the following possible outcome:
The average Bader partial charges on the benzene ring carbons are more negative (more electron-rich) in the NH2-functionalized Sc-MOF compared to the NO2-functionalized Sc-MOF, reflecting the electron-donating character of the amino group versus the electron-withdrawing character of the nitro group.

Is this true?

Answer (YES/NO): YES